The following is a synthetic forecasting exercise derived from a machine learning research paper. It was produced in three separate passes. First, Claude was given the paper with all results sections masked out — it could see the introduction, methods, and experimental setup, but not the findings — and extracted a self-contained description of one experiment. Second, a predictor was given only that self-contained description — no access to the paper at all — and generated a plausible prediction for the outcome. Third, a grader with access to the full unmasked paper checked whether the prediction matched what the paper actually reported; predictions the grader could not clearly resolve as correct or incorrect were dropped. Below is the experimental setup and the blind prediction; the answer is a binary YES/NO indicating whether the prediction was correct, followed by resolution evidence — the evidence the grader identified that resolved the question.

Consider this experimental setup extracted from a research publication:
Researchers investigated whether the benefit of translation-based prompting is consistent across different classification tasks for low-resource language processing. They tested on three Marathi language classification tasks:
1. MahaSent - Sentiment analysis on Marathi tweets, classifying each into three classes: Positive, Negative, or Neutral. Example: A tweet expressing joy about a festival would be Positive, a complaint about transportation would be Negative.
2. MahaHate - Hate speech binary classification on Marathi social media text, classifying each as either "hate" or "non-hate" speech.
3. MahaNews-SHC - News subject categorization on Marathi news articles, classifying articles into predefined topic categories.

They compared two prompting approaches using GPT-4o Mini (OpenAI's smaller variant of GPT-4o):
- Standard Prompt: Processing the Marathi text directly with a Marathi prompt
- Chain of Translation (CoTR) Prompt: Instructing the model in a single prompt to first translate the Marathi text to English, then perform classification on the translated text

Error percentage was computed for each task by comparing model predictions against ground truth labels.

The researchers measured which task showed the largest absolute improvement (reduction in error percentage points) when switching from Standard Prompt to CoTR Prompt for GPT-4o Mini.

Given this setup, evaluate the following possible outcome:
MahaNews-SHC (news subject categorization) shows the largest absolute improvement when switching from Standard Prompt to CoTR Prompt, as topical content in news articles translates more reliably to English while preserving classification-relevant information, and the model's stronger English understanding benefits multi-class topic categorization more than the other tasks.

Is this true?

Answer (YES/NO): NO